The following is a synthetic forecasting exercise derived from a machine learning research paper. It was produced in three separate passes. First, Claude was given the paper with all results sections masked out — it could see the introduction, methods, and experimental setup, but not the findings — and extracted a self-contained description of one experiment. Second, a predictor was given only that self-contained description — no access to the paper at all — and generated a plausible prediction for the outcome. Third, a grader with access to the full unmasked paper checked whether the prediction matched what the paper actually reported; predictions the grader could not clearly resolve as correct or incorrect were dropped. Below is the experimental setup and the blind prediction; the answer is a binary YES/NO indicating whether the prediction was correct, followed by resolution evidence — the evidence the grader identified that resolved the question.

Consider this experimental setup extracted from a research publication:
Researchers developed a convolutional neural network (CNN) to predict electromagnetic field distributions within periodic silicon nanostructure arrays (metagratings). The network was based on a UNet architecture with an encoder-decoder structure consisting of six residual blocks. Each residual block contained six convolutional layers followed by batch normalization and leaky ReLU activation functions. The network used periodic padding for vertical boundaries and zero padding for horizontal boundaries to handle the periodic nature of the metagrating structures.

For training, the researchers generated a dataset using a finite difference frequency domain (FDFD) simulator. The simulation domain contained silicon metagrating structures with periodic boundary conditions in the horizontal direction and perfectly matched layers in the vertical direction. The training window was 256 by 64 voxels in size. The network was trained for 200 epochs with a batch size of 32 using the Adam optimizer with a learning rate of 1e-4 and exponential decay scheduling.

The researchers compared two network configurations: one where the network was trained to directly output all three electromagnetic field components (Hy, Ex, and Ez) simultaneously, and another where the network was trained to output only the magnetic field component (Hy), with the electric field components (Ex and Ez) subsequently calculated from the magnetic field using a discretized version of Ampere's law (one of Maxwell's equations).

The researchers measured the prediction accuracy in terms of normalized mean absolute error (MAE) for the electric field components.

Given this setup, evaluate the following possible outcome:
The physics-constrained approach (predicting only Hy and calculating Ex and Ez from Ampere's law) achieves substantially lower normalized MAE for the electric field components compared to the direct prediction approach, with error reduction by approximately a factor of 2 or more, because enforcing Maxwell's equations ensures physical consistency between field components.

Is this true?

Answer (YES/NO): NO